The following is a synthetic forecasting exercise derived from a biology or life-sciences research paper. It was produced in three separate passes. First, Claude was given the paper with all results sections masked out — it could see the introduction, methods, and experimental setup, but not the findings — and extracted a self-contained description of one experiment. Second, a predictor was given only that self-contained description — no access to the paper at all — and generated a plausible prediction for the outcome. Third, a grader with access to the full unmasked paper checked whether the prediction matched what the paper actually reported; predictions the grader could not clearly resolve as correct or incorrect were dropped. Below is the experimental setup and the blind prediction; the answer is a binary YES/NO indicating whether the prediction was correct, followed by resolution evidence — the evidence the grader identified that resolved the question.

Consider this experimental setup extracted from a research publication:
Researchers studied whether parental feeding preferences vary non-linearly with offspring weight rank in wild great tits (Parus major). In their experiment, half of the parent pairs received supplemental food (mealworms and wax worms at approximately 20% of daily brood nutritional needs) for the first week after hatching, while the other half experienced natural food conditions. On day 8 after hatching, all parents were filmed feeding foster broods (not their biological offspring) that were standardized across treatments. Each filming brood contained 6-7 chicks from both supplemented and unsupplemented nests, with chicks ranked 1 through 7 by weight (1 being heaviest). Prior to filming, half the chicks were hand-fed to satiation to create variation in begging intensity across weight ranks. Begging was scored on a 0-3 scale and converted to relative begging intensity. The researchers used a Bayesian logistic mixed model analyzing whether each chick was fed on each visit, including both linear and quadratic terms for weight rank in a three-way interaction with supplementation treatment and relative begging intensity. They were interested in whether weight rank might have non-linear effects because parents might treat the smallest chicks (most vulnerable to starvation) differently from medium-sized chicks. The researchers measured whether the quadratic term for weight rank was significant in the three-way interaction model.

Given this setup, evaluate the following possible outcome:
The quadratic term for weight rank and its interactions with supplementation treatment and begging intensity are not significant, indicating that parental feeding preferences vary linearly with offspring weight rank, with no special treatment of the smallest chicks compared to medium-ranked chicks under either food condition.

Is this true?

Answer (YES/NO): NO